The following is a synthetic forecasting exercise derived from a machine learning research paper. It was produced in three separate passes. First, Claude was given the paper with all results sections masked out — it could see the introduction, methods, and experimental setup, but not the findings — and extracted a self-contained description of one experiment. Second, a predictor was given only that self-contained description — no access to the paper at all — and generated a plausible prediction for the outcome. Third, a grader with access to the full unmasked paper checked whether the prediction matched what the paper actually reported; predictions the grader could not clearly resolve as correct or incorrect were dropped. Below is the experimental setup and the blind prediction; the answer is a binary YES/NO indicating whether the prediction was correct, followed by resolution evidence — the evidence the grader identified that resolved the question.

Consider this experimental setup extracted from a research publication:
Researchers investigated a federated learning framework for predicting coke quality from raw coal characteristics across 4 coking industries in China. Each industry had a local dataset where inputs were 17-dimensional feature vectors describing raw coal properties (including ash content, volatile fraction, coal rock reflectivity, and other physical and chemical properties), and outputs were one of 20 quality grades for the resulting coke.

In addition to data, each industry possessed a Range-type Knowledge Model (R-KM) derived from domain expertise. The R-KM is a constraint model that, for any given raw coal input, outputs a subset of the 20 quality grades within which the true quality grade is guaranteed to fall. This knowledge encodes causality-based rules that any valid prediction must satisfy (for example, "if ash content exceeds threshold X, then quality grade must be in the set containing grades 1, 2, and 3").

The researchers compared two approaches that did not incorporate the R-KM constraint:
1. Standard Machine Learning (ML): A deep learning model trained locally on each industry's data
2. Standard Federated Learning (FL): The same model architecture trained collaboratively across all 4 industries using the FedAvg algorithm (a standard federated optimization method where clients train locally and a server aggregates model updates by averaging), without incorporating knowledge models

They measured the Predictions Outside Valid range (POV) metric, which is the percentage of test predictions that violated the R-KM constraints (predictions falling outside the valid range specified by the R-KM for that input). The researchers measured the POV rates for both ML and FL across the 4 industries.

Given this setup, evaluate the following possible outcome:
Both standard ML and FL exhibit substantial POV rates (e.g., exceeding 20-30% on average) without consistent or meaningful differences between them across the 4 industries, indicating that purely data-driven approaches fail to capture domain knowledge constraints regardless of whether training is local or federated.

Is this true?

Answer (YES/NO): NO